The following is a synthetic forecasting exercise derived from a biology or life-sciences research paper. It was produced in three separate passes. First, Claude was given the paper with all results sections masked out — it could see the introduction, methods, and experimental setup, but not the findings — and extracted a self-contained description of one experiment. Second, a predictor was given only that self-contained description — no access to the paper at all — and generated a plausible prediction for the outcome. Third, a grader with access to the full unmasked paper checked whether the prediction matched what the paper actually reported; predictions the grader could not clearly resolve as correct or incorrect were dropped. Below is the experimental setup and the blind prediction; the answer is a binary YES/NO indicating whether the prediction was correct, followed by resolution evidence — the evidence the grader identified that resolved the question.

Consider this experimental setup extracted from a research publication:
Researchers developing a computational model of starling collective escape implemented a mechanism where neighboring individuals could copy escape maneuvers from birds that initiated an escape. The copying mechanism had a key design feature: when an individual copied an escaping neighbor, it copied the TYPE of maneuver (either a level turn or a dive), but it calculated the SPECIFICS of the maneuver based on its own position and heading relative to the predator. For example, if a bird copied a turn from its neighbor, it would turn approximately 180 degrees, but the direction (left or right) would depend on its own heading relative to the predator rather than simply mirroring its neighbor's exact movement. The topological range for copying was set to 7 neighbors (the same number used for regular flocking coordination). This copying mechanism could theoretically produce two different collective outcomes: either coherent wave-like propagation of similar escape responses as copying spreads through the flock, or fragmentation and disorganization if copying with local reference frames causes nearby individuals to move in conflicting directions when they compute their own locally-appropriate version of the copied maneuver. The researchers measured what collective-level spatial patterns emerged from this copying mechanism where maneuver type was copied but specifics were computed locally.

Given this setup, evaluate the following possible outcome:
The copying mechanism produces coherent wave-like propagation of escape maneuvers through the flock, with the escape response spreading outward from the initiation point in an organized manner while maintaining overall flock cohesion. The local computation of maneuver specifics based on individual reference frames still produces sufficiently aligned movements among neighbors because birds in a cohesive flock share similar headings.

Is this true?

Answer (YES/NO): NO